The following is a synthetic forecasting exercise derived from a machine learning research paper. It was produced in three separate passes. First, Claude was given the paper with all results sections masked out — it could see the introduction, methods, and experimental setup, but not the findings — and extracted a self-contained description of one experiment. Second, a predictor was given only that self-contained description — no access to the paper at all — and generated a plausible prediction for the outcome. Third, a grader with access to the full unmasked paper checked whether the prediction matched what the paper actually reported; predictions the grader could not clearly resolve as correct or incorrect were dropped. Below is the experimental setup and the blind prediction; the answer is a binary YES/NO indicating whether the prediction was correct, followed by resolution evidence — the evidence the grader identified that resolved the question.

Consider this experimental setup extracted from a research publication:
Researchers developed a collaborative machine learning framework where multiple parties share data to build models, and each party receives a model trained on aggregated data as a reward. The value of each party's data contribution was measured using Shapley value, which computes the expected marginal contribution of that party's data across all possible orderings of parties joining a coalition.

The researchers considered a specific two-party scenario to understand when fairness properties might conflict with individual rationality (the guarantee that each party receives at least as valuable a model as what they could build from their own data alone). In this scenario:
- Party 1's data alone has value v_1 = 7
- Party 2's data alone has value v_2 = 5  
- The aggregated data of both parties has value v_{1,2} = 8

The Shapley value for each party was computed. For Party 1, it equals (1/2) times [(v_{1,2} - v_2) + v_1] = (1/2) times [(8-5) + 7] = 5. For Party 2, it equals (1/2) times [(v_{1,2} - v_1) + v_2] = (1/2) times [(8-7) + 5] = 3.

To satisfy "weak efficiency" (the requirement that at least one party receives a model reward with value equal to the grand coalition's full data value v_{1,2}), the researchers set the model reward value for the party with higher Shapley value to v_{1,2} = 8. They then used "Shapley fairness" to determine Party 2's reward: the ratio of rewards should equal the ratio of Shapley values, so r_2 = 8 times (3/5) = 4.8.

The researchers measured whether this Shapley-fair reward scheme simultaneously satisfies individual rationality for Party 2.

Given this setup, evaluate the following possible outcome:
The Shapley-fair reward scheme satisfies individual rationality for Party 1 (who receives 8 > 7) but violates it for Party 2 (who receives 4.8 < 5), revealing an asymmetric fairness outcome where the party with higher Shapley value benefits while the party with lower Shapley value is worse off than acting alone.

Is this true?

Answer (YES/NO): YES